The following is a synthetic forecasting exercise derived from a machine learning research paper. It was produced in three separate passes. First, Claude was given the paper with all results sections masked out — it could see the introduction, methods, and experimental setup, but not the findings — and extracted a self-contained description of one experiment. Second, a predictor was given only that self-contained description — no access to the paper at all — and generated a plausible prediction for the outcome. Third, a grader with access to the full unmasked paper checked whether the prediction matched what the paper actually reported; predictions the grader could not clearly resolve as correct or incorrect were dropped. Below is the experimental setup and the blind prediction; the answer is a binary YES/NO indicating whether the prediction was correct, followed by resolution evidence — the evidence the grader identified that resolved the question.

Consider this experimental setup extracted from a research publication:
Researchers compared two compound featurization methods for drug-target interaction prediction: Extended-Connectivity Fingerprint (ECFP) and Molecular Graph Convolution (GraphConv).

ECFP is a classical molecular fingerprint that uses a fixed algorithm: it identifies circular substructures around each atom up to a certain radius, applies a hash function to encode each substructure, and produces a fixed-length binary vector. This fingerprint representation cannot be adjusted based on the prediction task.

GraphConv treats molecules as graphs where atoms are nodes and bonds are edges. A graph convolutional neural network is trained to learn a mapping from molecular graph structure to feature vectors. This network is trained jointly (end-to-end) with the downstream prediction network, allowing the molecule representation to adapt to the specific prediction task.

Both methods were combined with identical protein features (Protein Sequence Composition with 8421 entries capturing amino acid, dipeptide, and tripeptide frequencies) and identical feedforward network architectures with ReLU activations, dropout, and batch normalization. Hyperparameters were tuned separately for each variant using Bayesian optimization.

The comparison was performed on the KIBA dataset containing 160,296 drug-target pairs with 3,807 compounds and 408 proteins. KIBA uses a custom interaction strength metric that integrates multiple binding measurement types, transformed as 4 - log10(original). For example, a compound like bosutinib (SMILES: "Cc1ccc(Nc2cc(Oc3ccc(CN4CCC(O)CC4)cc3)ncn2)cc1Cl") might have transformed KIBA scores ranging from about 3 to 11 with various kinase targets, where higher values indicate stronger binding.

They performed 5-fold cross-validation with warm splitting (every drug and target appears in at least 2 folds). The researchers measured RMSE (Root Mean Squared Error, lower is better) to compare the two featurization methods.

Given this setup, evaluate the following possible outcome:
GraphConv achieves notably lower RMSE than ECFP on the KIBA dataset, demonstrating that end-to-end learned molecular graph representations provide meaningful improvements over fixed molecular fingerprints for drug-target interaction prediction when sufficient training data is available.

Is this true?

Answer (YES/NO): NO